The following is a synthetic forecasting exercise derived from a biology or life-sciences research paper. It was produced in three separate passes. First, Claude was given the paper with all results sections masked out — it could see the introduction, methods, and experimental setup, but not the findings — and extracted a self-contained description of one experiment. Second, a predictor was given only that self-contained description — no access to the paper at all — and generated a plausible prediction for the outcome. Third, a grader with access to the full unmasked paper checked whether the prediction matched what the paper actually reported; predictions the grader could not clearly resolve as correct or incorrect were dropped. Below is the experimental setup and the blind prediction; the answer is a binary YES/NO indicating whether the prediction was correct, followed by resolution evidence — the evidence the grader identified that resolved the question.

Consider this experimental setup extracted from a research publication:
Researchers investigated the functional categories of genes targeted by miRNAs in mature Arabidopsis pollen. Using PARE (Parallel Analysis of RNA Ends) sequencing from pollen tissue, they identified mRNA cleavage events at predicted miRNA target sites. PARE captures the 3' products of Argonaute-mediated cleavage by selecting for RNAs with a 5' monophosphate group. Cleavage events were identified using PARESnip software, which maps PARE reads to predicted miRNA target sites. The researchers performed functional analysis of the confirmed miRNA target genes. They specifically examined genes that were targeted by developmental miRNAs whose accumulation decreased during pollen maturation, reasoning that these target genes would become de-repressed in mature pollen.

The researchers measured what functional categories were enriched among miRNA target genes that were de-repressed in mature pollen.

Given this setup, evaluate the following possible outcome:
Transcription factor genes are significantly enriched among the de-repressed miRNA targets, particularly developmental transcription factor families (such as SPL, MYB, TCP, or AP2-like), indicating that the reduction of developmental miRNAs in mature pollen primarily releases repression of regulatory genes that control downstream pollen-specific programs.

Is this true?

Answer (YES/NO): NO